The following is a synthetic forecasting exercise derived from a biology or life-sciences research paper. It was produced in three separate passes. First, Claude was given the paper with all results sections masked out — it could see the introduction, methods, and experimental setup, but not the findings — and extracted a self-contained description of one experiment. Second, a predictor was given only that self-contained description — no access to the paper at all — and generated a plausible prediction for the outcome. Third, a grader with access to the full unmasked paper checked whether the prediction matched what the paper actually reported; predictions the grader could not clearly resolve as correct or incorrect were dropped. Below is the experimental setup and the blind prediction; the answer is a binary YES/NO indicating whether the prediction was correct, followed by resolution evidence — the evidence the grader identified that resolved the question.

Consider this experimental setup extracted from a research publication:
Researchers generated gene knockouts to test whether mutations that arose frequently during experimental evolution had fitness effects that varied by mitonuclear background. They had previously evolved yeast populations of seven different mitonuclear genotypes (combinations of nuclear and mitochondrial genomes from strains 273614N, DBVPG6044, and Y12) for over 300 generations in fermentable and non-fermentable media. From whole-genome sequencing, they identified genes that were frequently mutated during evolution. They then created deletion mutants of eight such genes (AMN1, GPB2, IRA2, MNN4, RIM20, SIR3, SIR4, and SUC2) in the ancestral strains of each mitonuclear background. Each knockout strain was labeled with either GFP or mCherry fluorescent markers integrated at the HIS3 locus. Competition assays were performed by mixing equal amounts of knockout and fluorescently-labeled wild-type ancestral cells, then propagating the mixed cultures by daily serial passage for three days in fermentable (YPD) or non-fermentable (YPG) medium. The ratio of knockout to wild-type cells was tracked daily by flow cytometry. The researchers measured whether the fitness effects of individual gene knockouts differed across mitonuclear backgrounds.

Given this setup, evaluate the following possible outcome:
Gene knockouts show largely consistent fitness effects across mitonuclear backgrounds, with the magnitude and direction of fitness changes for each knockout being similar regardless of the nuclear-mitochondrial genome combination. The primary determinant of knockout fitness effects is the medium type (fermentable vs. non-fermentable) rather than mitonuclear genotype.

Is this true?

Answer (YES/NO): NO